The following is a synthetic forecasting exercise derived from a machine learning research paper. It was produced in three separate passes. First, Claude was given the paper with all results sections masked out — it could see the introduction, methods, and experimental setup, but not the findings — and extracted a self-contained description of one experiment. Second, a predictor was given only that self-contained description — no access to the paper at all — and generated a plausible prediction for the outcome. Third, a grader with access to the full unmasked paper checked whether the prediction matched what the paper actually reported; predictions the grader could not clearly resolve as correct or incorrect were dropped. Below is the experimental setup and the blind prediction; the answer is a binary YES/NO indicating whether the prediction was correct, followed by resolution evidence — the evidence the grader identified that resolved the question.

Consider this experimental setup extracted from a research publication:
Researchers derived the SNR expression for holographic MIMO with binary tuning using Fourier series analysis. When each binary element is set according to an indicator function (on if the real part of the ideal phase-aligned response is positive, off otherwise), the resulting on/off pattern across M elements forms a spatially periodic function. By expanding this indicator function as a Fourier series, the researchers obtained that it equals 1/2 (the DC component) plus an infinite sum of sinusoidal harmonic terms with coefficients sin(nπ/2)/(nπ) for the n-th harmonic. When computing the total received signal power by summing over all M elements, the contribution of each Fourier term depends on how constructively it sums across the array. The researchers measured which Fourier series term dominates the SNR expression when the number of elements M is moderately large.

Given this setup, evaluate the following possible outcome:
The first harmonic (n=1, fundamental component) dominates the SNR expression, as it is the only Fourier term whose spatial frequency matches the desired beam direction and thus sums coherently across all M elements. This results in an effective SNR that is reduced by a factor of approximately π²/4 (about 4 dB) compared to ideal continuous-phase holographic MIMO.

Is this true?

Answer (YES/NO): YES